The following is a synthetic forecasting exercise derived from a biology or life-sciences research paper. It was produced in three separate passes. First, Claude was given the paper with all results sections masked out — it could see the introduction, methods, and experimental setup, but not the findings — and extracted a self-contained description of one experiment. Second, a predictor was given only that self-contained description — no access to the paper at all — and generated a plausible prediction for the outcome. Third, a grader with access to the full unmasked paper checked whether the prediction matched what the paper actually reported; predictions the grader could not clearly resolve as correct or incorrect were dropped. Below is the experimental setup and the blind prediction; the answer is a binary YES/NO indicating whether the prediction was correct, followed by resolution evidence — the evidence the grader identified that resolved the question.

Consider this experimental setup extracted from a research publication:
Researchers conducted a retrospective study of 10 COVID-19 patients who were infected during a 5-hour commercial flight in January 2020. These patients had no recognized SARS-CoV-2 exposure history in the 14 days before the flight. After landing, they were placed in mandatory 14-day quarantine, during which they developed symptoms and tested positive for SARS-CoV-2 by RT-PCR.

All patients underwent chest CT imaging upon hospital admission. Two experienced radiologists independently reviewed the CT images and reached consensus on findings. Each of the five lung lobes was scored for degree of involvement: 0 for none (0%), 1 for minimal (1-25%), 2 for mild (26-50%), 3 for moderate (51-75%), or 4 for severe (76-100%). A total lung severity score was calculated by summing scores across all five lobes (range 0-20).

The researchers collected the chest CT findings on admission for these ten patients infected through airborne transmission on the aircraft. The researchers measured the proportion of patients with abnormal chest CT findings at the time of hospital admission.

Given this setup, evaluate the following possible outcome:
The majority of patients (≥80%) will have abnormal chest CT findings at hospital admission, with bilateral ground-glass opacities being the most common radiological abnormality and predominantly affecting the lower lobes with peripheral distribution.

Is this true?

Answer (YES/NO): NO